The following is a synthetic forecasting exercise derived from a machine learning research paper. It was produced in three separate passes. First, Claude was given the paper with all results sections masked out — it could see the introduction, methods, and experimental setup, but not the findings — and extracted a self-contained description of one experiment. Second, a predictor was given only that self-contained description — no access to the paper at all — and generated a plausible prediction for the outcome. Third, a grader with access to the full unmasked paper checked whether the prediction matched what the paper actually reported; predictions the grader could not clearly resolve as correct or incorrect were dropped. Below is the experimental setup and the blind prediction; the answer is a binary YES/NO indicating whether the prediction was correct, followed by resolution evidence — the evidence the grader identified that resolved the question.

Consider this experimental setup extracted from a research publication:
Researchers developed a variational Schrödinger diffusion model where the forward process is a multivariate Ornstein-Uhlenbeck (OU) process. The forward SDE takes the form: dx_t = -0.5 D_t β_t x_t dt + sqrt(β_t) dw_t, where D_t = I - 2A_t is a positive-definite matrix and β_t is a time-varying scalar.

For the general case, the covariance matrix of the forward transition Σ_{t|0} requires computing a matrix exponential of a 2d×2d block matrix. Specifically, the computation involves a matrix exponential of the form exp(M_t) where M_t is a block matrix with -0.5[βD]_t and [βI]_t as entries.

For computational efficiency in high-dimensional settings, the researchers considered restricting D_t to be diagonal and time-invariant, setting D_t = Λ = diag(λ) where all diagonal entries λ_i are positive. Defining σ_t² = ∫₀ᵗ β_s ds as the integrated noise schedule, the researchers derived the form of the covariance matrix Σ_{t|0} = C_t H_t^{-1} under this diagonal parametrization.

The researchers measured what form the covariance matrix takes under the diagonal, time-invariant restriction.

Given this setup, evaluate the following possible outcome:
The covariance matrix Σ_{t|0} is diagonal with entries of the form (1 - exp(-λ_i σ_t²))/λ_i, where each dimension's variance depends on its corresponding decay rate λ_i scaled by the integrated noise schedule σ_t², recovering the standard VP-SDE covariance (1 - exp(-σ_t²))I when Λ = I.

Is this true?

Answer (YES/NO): YES